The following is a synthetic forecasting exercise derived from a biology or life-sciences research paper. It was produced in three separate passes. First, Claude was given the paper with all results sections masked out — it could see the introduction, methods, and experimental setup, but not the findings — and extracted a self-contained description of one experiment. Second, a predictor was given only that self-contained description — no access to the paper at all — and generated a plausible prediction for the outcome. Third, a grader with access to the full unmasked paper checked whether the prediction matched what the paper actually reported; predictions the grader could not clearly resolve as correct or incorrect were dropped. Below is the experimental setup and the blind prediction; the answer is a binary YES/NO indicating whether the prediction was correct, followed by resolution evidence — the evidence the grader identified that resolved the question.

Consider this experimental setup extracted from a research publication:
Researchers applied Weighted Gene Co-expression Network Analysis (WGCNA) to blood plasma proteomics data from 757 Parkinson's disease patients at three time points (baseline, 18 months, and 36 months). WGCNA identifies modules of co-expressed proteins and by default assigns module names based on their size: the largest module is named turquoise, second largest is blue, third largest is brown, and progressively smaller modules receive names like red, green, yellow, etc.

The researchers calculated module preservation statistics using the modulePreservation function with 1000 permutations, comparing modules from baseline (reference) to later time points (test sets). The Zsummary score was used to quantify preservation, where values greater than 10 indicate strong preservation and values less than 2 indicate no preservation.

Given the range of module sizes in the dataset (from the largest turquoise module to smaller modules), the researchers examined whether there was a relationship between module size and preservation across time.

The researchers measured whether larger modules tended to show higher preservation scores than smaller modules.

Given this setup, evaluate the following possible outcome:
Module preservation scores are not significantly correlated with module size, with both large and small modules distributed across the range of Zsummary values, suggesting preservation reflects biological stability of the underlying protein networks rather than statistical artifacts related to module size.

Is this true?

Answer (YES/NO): NO